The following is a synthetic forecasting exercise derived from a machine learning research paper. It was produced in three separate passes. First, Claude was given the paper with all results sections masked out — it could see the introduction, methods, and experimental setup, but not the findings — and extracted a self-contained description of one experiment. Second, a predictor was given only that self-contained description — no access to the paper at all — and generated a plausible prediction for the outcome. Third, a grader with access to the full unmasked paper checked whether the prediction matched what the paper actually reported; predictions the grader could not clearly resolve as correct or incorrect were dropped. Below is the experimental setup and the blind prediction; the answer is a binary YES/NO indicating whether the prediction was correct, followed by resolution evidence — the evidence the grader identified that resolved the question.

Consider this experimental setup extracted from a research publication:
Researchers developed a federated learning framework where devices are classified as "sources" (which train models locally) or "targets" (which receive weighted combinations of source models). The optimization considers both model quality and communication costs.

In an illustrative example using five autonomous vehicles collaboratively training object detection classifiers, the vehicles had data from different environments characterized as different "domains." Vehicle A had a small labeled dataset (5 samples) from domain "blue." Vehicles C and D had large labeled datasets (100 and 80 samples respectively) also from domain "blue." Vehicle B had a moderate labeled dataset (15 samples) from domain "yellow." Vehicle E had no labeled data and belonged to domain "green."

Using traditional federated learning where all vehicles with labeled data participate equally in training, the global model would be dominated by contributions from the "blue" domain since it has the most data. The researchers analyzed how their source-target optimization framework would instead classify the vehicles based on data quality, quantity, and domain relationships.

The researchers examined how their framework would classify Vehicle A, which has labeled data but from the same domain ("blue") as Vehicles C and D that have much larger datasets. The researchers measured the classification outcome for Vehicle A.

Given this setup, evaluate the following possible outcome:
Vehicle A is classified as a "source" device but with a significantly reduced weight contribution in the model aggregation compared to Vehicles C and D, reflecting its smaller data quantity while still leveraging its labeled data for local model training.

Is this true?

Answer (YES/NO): NO